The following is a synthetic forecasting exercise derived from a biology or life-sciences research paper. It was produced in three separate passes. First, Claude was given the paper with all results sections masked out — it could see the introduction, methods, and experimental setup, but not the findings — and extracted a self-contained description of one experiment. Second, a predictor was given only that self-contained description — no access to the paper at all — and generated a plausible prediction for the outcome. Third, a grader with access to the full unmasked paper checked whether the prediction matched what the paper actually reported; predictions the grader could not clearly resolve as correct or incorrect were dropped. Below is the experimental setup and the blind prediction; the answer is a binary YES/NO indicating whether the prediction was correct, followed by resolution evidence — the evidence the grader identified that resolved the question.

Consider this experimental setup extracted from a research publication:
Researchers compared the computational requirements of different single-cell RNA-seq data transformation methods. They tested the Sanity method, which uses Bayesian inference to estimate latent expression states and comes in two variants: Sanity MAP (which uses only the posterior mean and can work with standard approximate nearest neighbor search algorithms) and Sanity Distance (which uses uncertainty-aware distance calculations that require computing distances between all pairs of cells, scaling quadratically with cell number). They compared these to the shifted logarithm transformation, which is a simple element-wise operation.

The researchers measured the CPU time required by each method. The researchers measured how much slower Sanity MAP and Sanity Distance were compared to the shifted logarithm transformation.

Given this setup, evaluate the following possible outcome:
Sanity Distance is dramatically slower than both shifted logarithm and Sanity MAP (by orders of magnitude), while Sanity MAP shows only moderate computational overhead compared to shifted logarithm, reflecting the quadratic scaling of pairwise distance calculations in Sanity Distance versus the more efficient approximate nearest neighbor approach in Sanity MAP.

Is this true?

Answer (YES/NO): NO